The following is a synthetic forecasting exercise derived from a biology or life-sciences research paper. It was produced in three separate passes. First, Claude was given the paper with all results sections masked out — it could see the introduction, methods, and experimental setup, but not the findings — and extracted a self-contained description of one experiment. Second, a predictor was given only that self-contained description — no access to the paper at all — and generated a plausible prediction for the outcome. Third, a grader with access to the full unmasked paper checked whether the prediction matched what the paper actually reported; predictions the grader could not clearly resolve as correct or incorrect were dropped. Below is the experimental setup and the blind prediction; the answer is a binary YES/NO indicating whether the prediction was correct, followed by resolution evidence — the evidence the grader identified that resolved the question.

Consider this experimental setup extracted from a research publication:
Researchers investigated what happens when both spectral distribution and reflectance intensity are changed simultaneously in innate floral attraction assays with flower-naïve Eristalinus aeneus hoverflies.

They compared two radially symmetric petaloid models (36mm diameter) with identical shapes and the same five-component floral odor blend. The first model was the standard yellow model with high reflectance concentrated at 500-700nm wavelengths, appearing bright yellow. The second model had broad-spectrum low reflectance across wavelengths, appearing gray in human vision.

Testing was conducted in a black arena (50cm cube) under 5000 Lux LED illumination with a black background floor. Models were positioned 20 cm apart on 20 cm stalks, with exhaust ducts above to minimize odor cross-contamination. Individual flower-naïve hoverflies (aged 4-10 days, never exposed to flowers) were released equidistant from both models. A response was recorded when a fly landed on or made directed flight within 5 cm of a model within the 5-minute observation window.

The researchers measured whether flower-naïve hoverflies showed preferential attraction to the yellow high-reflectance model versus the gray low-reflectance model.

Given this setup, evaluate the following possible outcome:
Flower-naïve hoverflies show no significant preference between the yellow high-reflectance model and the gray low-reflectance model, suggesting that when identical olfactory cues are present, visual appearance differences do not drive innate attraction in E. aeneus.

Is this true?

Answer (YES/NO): NO